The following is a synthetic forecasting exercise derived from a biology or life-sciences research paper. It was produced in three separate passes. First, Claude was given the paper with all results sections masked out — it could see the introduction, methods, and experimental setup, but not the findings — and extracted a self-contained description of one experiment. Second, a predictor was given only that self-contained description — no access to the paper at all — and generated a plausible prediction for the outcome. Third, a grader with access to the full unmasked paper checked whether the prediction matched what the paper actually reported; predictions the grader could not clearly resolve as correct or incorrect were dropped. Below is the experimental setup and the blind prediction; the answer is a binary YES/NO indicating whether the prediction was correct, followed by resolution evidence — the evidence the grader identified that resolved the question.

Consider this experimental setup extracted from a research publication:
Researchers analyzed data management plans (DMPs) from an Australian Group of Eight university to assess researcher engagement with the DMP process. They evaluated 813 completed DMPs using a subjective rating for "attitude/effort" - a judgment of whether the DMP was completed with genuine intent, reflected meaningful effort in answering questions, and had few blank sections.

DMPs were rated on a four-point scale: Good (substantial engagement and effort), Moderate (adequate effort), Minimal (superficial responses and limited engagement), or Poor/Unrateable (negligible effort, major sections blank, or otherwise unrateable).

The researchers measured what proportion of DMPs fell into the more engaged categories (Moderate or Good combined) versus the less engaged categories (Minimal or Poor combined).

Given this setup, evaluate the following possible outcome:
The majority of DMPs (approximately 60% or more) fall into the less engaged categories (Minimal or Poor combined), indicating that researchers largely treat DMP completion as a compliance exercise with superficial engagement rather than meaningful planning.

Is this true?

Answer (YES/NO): NO